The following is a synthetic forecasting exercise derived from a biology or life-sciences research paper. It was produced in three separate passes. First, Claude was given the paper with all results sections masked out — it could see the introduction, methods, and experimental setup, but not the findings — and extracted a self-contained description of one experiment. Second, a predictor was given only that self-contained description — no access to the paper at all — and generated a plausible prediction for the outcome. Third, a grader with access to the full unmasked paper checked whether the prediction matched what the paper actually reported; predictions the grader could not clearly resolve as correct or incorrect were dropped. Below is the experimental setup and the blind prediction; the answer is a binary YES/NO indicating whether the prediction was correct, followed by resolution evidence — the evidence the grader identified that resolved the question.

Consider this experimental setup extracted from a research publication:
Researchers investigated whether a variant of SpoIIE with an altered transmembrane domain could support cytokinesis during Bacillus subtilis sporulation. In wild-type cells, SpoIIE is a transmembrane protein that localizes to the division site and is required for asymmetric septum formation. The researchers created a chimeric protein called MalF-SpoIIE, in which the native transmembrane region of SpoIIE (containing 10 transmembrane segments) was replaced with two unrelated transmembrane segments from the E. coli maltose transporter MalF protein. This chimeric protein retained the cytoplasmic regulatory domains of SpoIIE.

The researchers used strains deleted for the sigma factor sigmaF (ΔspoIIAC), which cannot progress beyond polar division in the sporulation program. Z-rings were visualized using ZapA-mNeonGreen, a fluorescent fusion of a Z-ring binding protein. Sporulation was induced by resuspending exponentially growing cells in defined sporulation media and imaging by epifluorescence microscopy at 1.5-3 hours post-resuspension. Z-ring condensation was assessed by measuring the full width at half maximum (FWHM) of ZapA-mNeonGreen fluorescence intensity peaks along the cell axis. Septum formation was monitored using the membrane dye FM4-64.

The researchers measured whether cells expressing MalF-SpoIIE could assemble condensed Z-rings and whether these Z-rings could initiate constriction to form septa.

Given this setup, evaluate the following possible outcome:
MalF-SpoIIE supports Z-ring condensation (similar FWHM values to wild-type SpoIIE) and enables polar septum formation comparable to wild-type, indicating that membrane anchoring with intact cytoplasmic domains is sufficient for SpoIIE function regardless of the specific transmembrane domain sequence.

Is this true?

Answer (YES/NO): NO